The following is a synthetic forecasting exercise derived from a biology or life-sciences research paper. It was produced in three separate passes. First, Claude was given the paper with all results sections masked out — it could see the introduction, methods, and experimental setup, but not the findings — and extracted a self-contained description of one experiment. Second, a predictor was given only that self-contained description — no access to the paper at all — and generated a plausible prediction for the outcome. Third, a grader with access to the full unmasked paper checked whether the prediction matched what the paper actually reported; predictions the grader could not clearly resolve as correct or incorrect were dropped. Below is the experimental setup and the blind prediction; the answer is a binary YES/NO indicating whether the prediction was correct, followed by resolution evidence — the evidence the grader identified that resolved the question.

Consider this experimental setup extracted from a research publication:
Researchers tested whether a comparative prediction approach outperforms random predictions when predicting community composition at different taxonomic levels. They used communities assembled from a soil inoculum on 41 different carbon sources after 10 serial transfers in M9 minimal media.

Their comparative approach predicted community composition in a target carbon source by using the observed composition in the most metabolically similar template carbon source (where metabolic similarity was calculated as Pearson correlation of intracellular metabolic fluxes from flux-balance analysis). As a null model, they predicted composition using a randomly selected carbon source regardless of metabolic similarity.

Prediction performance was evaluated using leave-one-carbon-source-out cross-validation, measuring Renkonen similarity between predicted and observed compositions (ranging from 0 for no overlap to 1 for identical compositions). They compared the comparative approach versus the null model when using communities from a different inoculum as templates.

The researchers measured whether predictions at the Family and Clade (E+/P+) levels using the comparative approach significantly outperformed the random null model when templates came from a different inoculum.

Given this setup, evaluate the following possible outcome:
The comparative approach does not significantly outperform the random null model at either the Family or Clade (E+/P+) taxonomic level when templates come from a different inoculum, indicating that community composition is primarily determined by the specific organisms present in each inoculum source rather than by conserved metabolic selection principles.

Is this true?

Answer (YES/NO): NO